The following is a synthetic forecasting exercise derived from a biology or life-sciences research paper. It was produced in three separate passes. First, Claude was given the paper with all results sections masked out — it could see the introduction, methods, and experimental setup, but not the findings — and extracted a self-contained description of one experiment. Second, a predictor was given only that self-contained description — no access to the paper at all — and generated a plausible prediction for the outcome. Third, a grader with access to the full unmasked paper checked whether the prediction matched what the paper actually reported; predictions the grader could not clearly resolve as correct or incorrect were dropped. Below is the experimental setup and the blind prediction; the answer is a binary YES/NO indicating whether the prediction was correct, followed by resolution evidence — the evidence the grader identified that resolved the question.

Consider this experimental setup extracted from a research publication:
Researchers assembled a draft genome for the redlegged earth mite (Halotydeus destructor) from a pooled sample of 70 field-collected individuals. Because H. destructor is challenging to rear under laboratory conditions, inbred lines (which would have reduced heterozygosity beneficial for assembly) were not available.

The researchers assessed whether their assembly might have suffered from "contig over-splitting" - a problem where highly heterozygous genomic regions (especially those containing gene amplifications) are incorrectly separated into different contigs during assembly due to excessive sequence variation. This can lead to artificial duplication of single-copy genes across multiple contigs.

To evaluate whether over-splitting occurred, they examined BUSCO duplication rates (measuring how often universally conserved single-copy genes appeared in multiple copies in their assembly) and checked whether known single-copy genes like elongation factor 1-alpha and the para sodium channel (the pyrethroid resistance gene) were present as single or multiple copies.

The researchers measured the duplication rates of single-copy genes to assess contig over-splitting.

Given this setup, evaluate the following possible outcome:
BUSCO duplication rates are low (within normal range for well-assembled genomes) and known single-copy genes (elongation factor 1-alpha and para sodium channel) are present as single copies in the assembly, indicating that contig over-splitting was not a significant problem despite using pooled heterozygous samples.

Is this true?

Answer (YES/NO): YES